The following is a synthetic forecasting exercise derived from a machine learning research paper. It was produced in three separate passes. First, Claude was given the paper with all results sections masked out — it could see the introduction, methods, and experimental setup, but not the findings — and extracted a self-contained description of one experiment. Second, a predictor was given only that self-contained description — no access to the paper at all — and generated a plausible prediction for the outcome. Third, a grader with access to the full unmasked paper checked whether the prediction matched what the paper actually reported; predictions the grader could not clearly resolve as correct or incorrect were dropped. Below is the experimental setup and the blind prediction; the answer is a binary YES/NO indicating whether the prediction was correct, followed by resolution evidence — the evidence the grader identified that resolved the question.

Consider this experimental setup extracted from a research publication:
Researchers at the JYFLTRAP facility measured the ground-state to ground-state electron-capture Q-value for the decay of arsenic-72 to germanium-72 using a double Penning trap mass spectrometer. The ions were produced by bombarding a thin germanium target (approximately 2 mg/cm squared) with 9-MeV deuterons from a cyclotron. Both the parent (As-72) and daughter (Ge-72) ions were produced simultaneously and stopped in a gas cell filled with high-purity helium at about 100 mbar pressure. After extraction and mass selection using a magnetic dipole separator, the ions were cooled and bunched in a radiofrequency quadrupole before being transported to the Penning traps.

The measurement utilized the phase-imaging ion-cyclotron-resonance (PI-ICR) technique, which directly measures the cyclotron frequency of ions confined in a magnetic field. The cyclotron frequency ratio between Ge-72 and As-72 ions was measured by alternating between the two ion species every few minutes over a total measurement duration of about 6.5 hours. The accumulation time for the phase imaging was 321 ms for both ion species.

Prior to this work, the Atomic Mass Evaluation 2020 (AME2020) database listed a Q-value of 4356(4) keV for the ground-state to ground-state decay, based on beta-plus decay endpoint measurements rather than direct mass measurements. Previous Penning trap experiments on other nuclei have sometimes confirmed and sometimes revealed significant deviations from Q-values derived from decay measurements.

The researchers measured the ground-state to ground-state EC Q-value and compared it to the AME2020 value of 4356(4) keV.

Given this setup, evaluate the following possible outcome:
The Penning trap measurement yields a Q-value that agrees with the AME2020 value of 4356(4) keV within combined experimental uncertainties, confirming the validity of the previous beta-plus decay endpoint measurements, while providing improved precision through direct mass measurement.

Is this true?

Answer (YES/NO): NO